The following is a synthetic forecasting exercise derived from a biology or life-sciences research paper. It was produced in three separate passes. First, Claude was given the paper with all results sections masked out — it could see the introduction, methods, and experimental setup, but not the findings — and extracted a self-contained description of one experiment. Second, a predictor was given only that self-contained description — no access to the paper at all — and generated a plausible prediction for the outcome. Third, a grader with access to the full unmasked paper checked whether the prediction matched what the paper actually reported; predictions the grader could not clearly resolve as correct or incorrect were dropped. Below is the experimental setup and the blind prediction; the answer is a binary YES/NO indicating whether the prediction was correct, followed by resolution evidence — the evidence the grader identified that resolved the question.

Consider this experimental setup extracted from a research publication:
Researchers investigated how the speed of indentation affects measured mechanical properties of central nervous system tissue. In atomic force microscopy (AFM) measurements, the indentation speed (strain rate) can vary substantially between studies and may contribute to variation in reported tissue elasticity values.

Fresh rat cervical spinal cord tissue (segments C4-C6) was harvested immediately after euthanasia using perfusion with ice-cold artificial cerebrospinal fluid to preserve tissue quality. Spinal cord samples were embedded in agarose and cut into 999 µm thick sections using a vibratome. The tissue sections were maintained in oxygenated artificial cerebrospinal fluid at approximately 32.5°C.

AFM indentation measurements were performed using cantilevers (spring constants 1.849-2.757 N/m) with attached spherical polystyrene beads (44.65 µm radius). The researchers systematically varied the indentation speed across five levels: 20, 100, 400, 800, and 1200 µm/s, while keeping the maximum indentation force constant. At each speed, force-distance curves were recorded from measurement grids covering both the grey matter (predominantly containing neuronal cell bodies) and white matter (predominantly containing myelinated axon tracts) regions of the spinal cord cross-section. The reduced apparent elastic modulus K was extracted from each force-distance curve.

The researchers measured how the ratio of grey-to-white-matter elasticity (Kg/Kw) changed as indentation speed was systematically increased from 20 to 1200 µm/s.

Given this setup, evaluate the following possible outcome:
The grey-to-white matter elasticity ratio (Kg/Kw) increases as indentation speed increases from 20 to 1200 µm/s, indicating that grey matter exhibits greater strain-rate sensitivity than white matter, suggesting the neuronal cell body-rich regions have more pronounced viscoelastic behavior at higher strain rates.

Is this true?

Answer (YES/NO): NO